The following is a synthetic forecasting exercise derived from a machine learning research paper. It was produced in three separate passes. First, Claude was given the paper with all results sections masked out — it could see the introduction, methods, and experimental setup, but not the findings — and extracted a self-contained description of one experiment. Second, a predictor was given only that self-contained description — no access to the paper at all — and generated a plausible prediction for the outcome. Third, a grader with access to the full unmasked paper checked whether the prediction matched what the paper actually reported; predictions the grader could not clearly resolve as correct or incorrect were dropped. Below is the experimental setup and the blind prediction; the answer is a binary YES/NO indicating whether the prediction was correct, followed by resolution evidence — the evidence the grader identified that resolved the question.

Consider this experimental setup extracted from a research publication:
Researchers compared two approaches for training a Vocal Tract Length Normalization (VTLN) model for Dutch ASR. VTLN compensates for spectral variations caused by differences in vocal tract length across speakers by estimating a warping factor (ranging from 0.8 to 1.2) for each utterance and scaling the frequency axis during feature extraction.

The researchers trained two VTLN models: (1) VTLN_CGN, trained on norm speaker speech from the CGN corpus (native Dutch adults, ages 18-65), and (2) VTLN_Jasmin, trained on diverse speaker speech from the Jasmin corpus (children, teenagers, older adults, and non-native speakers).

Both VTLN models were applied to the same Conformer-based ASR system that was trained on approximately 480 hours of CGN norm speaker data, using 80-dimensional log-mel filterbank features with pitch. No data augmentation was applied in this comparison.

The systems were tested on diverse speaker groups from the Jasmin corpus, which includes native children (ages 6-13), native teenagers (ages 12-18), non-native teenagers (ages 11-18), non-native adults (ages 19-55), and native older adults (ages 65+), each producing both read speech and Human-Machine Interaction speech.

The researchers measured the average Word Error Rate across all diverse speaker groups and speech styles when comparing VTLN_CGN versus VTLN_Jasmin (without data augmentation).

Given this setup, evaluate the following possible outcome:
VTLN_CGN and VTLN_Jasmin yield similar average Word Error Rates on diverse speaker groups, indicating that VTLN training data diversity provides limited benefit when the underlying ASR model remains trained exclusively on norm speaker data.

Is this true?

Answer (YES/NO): NO